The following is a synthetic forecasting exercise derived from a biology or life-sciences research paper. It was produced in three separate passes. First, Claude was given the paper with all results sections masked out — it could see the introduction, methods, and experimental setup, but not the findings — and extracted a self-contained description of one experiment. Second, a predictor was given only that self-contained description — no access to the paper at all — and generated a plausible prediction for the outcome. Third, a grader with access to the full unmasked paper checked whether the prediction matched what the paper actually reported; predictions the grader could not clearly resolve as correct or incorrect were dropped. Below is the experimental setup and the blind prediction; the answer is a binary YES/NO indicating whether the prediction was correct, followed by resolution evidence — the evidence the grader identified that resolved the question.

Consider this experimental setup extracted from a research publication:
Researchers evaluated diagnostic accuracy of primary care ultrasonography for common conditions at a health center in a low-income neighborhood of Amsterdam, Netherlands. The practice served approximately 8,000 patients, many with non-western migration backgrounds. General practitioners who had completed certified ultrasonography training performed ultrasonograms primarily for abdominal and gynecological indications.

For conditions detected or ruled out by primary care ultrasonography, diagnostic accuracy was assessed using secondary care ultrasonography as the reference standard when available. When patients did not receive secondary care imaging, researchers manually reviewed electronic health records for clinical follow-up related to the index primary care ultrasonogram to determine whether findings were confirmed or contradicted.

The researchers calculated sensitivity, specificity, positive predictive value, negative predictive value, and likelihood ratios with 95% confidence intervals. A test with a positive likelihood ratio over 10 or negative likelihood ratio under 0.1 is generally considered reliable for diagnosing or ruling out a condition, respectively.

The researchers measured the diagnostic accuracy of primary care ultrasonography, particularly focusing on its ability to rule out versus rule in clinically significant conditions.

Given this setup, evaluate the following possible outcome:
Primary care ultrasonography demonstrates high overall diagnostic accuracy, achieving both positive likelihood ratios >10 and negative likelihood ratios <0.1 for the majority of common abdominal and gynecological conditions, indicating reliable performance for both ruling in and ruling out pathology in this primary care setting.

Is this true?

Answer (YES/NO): NO